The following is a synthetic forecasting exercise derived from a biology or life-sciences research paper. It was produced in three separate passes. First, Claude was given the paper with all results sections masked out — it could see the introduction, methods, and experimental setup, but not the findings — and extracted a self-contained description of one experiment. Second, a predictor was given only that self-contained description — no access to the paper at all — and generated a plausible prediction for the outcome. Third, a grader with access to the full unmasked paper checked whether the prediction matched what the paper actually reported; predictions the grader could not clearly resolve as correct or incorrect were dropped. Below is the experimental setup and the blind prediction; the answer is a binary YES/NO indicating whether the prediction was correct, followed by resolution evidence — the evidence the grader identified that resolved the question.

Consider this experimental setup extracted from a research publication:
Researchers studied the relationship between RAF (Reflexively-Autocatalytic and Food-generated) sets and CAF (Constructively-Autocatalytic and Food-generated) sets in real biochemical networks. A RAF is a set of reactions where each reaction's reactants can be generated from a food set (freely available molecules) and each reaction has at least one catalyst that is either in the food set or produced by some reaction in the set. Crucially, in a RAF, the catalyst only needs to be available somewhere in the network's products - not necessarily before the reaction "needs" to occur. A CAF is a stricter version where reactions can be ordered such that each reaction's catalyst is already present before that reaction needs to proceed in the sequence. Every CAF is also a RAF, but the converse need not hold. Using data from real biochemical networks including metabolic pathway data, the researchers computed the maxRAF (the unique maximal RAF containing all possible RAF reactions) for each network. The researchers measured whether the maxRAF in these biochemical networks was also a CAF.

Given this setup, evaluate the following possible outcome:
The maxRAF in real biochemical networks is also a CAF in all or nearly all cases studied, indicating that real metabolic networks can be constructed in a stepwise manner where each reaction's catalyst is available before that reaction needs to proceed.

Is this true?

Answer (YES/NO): NO